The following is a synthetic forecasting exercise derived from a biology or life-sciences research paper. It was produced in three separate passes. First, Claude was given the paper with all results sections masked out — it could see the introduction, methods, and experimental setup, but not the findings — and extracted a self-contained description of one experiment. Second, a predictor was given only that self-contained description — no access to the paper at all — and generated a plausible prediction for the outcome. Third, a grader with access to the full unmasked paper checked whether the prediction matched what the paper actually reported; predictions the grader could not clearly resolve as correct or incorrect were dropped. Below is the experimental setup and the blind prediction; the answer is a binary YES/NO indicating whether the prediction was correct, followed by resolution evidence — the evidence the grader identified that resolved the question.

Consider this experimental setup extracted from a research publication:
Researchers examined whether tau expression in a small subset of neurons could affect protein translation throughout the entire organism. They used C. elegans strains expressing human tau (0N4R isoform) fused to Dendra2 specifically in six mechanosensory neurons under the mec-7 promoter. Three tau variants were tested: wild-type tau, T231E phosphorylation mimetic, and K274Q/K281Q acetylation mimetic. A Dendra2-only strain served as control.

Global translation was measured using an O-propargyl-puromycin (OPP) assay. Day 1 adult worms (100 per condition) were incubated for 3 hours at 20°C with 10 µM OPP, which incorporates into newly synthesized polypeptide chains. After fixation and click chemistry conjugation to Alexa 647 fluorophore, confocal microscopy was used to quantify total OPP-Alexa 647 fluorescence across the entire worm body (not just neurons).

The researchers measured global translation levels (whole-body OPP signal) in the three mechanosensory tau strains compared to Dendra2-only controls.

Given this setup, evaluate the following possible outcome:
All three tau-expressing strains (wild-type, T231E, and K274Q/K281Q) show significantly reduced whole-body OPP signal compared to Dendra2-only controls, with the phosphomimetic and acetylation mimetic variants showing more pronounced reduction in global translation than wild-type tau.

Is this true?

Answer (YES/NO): NO